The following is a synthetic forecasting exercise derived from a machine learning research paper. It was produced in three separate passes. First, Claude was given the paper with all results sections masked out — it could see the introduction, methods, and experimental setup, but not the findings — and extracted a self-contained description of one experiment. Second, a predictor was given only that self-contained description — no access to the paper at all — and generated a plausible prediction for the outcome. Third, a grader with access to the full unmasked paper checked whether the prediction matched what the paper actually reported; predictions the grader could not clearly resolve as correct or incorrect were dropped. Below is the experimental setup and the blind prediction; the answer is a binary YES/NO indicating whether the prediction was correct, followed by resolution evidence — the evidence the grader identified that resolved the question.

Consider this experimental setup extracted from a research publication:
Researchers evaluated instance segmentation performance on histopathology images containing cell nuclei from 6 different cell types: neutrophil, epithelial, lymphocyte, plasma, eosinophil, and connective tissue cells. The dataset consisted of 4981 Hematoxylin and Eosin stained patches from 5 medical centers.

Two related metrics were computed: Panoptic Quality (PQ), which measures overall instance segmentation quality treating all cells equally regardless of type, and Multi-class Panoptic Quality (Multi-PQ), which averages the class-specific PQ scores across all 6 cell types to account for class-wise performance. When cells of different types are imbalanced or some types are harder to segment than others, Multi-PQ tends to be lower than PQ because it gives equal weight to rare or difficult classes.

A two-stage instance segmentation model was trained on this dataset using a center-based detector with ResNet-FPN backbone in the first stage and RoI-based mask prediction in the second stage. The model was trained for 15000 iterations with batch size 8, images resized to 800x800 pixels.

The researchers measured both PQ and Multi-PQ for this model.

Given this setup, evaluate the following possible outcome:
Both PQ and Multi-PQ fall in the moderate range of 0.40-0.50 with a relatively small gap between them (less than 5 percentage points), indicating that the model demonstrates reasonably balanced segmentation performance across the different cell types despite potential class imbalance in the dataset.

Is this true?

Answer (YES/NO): NO